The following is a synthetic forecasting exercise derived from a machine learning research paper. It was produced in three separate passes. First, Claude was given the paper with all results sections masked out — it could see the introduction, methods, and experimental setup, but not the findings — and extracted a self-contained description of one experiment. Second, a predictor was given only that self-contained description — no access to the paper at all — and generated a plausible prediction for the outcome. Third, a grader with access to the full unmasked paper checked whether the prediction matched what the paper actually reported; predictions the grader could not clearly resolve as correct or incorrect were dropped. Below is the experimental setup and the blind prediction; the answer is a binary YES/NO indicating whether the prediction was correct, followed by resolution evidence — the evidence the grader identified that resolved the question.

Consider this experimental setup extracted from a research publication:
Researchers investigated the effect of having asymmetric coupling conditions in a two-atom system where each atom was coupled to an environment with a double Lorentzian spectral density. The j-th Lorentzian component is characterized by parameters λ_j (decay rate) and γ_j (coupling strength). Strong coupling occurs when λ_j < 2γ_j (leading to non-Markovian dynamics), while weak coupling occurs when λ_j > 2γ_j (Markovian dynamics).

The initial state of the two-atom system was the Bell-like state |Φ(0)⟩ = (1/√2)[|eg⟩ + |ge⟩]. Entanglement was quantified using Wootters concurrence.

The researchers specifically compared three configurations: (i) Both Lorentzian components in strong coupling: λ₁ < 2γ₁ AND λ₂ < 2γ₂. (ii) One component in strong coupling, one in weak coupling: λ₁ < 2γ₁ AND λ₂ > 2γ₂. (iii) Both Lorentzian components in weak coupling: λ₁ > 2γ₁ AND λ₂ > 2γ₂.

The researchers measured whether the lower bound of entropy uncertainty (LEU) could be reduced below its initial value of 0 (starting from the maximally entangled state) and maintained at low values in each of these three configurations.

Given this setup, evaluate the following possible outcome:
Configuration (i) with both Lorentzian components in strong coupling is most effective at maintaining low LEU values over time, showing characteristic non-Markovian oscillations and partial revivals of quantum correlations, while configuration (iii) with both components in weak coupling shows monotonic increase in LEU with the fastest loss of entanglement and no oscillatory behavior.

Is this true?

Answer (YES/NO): YES